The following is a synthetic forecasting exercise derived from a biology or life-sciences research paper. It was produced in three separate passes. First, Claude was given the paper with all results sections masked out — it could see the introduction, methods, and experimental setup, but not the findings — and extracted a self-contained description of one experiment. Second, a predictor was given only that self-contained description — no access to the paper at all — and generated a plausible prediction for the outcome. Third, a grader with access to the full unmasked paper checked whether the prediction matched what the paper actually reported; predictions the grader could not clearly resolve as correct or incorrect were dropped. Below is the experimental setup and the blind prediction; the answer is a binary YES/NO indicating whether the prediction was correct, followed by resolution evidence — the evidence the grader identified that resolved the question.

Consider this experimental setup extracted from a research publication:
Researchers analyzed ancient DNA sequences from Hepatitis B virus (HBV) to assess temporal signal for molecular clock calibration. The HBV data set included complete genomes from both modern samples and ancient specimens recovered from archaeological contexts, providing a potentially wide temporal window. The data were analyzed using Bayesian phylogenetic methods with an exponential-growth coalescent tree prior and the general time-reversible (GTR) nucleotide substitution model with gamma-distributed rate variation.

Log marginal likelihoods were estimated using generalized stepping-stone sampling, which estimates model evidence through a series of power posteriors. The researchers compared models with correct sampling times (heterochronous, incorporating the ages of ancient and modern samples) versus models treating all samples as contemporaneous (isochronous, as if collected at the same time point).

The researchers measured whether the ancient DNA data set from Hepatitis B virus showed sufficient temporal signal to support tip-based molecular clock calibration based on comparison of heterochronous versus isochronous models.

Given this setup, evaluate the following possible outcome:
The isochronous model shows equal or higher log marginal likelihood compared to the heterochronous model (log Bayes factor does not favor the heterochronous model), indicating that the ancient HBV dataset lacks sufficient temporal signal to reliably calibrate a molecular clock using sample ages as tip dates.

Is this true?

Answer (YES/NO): YES